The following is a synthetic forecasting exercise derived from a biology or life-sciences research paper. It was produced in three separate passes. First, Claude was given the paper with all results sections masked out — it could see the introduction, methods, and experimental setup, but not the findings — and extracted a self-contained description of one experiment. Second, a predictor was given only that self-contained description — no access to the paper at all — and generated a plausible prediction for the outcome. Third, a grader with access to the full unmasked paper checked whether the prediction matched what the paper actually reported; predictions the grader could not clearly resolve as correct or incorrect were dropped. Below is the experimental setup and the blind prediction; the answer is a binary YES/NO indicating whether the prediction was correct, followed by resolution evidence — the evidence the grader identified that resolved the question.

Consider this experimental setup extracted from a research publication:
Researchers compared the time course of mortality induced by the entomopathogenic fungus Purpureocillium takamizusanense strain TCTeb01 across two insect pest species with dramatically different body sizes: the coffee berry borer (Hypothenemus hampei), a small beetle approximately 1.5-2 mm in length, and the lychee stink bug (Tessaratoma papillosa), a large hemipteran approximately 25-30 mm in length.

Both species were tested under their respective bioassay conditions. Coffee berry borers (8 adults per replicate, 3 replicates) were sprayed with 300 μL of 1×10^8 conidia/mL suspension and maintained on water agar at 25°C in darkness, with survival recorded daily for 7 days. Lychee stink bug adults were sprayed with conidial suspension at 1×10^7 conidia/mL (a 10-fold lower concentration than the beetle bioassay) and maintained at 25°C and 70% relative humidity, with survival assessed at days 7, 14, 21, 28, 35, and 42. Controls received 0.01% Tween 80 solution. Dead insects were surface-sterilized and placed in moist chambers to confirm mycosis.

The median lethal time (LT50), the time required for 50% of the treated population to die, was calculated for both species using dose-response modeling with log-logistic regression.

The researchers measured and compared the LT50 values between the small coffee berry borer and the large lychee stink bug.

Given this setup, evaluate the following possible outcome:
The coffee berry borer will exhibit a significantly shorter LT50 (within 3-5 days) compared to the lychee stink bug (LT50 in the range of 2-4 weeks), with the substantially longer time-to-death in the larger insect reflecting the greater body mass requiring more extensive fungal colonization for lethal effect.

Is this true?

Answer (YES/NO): YES